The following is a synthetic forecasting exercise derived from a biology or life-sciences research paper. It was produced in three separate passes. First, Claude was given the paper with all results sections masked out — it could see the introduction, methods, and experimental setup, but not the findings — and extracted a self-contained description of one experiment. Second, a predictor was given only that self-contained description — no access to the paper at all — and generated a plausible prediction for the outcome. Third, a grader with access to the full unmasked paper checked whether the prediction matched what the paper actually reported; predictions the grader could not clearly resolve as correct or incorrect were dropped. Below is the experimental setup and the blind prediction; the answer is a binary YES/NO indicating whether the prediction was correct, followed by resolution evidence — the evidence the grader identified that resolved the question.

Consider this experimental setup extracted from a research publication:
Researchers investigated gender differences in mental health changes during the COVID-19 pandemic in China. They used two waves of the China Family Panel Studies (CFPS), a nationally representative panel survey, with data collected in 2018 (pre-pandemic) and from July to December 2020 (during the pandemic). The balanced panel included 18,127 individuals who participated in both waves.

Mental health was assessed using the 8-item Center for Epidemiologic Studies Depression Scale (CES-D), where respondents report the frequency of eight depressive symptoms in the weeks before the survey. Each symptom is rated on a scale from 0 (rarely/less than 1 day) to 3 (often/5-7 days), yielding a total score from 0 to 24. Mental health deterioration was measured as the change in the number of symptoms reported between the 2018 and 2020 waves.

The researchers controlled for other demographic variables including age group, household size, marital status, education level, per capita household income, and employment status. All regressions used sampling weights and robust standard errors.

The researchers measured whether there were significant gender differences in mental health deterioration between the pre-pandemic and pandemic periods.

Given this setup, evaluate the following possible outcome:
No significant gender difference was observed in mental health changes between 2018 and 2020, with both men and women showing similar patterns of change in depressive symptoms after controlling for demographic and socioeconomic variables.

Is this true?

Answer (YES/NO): YES